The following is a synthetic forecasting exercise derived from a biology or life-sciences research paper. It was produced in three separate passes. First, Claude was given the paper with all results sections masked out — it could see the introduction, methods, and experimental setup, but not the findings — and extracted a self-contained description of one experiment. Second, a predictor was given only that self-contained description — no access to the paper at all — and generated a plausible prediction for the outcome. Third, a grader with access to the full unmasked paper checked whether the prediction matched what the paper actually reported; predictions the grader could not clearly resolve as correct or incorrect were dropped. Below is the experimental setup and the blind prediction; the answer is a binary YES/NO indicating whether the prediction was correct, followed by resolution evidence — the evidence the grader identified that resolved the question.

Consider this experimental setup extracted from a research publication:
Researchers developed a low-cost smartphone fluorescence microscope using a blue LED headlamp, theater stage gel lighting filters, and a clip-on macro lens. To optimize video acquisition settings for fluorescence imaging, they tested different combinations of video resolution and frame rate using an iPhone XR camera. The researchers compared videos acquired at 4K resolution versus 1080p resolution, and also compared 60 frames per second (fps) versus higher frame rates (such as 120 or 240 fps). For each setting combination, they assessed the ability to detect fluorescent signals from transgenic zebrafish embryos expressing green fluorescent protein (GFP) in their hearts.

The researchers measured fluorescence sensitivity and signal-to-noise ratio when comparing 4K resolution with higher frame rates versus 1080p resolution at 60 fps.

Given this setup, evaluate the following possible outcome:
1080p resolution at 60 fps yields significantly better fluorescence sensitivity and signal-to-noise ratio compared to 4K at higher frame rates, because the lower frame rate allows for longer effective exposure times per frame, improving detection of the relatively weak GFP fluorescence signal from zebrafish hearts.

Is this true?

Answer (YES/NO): YES